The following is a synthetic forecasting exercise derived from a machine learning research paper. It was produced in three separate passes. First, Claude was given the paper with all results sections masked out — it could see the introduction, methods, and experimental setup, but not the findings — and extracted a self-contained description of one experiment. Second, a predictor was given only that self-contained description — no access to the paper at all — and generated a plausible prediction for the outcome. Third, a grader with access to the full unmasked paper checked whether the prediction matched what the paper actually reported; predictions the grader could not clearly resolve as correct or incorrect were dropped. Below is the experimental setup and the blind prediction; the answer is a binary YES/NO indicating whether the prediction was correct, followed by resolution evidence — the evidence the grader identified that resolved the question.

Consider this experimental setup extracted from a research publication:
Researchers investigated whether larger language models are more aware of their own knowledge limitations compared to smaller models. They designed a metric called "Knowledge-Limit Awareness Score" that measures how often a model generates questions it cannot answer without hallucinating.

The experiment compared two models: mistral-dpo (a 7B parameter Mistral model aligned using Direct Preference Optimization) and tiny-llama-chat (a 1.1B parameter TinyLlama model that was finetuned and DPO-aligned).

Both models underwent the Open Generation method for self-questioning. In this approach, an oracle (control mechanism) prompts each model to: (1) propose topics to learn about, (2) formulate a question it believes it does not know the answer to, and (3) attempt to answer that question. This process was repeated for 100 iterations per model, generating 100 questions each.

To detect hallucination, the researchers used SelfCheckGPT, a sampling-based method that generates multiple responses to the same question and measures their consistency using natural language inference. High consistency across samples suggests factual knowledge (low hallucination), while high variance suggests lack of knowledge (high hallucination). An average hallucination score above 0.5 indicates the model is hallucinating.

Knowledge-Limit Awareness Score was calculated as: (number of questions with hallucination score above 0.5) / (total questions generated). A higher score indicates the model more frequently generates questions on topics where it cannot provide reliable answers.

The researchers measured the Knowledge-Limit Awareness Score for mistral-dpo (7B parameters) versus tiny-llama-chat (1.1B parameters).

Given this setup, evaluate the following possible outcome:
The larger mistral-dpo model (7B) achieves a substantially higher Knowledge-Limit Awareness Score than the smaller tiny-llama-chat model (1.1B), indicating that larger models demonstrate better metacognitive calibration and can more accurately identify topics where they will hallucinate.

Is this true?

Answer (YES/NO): NO